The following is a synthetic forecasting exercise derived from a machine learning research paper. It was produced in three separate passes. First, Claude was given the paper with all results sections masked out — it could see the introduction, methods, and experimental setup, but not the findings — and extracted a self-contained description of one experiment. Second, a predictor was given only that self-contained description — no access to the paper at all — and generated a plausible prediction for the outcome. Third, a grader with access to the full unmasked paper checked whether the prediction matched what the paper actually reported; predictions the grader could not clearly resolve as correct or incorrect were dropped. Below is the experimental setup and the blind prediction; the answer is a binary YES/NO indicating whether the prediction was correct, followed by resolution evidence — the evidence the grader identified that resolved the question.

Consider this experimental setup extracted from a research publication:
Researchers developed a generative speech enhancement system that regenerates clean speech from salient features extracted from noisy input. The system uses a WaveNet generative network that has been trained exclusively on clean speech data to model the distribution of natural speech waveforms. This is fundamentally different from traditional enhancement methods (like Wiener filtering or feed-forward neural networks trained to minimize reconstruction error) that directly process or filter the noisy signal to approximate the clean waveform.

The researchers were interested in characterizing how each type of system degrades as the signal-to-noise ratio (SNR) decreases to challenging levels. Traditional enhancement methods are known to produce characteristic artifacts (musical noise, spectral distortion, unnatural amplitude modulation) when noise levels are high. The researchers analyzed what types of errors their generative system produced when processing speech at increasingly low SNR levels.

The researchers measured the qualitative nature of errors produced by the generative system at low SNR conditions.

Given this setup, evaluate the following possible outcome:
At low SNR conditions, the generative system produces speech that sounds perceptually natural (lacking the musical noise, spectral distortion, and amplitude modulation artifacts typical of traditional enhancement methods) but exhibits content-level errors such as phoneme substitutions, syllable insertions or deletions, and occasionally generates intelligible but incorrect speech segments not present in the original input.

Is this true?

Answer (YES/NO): YES